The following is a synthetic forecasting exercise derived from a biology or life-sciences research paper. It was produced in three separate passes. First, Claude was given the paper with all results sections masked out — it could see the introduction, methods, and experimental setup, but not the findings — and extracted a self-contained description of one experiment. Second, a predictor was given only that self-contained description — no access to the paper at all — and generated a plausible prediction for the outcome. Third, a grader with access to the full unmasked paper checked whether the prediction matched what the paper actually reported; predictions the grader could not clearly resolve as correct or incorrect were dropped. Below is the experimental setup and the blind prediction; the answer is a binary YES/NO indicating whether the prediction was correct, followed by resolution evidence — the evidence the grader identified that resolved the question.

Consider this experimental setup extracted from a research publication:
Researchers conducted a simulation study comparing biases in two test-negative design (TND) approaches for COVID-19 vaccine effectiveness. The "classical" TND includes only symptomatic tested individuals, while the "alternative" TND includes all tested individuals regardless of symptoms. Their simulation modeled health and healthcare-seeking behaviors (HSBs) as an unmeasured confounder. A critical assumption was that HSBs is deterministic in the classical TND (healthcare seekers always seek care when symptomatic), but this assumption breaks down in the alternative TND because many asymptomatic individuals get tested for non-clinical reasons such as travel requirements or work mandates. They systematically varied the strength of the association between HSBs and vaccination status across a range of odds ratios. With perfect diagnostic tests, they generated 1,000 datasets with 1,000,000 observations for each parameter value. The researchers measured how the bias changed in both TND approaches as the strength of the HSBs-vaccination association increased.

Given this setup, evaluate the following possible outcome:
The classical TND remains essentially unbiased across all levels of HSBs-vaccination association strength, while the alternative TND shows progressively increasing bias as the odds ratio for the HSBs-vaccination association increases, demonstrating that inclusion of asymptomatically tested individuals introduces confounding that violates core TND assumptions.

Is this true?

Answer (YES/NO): YES